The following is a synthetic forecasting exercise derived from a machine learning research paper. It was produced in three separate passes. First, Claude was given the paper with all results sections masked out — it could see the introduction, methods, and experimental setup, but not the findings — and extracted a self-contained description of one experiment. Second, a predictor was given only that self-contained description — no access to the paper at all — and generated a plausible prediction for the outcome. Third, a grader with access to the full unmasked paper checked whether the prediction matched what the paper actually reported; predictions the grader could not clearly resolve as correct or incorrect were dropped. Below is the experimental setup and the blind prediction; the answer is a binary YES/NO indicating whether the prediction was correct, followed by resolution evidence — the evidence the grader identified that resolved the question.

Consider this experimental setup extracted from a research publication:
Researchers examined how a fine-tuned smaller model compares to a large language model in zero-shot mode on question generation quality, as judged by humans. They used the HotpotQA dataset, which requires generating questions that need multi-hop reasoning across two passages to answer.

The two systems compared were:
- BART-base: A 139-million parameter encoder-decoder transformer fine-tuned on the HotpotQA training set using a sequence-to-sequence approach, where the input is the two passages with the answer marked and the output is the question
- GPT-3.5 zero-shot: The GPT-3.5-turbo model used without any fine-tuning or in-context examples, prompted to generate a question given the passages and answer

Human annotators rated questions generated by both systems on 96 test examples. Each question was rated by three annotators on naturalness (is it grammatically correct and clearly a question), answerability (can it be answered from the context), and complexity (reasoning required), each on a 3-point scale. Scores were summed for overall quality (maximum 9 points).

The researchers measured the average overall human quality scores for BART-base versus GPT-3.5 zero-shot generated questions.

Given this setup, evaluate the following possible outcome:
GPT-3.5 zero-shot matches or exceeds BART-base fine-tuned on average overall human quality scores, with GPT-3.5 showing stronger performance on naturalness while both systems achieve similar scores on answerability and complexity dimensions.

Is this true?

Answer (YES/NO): NO